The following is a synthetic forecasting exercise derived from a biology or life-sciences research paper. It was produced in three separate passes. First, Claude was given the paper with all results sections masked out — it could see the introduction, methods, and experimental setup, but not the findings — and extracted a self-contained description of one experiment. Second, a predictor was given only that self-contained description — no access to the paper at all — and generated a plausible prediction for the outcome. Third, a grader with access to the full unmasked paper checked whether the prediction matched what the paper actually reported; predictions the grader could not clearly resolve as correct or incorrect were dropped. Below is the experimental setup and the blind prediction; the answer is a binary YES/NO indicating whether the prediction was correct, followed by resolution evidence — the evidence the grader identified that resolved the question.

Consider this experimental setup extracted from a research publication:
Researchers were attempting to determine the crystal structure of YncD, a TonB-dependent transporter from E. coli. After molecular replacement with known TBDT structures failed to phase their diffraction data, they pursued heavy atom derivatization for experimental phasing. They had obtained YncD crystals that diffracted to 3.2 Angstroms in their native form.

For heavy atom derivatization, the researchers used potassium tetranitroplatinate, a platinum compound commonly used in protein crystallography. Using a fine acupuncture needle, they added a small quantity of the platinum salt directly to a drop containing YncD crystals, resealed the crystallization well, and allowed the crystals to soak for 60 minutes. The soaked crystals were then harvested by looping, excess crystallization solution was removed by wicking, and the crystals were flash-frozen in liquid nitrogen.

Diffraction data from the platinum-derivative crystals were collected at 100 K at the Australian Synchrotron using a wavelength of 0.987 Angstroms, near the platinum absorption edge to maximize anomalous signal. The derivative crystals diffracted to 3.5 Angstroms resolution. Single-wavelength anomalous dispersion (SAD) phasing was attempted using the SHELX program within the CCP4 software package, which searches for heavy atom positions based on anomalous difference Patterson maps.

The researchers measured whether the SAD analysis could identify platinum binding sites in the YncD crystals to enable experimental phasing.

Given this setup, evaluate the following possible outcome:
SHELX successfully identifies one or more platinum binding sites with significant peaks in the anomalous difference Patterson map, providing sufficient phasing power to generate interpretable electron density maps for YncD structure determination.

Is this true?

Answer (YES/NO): YES